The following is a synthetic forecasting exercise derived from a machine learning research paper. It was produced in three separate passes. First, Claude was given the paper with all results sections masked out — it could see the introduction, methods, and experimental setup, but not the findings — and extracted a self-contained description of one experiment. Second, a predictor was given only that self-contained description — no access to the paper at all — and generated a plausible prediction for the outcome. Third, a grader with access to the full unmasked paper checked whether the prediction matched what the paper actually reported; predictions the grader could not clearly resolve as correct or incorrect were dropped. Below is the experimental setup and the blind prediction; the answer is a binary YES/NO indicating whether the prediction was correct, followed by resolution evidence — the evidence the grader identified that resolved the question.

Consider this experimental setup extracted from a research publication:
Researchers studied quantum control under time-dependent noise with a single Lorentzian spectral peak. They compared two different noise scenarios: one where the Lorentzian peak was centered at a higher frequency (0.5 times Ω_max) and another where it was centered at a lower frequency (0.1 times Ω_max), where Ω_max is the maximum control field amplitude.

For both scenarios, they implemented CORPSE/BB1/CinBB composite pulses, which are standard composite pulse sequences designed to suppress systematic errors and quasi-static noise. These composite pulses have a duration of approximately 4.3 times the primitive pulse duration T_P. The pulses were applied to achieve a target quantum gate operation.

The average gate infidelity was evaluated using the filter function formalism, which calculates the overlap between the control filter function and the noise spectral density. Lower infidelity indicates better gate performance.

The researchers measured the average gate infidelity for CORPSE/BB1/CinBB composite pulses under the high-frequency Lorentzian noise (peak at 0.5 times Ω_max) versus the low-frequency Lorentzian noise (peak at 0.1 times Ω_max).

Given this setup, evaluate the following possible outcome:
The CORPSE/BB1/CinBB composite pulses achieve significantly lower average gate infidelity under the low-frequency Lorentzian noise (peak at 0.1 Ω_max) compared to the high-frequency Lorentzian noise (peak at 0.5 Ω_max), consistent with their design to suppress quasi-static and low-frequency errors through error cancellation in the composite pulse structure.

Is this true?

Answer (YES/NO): YES